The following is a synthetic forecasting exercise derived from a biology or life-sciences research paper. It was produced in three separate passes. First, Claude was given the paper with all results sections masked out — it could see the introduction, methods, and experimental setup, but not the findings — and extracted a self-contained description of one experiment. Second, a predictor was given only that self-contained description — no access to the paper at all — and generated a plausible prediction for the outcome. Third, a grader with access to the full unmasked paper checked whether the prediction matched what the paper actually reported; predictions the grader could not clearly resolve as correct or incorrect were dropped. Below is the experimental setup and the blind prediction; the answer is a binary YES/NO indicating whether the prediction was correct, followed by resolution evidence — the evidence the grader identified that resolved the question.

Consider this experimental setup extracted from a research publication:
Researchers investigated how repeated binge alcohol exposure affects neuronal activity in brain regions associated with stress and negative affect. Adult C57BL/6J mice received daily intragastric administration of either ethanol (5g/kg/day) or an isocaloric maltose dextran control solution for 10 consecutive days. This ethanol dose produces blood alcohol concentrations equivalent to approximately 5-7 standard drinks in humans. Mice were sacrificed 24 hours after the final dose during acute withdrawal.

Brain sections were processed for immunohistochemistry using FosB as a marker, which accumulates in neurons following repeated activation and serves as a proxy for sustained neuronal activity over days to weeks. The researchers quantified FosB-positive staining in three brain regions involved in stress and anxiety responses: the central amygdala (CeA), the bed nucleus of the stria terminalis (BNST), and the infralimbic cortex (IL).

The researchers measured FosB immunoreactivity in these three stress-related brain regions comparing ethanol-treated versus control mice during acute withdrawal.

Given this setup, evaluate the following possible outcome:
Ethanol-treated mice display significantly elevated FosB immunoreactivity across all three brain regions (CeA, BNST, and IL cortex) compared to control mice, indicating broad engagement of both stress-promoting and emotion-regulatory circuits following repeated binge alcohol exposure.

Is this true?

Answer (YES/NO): YES